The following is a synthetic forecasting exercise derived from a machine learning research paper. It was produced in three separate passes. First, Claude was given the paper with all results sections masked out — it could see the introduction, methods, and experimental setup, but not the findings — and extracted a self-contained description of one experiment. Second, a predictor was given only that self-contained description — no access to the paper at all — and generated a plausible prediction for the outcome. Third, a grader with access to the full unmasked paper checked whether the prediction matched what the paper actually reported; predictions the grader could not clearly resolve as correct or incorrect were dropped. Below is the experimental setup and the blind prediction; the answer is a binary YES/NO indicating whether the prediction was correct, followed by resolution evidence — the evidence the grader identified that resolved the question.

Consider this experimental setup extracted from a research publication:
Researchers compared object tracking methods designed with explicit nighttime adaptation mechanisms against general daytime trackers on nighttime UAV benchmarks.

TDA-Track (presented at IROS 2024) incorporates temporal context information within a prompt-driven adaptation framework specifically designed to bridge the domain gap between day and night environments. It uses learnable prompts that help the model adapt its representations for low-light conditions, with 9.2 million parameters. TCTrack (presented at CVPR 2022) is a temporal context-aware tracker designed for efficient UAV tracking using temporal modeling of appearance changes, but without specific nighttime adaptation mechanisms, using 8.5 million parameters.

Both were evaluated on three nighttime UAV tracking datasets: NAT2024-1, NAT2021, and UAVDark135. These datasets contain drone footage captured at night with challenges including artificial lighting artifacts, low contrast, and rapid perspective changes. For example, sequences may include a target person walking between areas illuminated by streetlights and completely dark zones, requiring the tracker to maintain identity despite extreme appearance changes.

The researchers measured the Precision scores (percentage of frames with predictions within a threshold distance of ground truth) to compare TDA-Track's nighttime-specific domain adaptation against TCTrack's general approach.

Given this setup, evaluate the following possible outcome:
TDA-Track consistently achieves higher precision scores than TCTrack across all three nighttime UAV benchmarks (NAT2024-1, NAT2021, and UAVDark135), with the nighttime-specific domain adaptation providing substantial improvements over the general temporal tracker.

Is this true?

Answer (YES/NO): NO